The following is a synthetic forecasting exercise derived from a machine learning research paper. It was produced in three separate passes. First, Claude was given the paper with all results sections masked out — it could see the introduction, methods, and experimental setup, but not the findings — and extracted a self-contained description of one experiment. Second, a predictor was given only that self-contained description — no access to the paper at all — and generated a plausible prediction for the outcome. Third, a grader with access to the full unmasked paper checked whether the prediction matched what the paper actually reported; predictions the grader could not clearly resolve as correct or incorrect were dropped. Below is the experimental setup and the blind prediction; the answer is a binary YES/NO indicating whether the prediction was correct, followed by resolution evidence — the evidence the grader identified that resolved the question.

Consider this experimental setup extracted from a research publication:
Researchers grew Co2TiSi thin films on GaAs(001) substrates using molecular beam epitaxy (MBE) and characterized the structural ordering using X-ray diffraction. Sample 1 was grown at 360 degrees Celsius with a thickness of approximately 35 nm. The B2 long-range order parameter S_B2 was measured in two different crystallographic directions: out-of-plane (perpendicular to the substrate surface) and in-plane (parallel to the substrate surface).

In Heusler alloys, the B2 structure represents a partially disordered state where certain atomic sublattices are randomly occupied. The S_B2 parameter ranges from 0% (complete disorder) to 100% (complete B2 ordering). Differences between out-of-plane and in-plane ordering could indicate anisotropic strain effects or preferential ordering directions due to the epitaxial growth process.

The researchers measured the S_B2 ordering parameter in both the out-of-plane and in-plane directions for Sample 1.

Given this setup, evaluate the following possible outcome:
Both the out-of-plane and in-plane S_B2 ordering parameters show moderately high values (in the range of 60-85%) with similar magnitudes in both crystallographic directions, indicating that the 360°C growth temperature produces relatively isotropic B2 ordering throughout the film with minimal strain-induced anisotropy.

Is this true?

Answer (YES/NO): NO